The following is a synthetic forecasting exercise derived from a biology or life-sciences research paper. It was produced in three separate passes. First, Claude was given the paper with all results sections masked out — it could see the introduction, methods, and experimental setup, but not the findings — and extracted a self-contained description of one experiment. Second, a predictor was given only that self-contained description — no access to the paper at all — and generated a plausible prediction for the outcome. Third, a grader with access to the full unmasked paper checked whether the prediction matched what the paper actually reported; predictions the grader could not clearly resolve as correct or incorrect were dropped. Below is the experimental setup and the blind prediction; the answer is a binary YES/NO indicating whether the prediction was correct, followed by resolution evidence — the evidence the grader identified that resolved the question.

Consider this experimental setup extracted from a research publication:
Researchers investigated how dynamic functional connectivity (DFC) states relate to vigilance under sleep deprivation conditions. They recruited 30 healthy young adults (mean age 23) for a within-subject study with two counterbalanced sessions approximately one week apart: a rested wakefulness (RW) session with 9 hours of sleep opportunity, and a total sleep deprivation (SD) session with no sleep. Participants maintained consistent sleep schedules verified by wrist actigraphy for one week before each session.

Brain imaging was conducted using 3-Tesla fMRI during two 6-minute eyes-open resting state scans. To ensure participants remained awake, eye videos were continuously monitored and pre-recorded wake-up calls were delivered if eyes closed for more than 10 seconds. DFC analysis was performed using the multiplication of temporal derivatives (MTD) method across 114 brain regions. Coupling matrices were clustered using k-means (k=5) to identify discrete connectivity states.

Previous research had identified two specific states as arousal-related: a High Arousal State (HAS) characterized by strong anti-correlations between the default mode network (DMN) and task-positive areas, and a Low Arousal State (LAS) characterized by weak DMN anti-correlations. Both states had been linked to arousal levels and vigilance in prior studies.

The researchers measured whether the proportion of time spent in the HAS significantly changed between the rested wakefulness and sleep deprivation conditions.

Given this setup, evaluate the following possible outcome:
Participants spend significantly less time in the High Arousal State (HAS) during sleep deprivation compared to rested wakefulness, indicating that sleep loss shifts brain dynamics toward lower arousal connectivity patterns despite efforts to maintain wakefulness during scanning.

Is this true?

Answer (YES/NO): NO